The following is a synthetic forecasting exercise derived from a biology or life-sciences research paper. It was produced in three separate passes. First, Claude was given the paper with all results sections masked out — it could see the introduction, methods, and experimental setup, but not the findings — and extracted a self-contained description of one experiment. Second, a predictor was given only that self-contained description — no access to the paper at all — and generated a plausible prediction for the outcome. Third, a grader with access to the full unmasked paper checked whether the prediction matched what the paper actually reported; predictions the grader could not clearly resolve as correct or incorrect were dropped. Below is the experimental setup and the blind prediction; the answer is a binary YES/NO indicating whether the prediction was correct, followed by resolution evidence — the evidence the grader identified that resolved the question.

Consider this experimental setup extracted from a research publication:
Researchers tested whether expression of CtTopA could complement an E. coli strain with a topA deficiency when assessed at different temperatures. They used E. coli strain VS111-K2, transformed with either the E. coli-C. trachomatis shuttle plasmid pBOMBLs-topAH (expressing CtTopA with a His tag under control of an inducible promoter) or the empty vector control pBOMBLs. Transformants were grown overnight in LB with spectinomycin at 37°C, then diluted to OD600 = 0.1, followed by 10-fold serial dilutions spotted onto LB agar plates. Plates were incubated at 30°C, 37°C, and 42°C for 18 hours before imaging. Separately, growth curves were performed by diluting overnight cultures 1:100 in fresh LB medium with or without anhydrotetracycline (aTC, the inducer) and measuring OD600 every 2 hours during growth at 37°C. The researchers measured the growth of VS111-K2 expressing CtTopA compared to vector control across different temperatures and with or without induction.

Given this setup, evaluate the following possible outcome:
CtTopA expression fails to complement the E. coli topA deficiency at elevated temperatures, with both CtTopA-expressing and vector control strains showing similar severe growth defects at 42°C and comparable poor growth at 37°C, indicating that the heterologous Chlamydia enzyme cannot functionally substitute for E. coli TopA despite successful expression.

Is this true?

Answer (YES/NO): NO